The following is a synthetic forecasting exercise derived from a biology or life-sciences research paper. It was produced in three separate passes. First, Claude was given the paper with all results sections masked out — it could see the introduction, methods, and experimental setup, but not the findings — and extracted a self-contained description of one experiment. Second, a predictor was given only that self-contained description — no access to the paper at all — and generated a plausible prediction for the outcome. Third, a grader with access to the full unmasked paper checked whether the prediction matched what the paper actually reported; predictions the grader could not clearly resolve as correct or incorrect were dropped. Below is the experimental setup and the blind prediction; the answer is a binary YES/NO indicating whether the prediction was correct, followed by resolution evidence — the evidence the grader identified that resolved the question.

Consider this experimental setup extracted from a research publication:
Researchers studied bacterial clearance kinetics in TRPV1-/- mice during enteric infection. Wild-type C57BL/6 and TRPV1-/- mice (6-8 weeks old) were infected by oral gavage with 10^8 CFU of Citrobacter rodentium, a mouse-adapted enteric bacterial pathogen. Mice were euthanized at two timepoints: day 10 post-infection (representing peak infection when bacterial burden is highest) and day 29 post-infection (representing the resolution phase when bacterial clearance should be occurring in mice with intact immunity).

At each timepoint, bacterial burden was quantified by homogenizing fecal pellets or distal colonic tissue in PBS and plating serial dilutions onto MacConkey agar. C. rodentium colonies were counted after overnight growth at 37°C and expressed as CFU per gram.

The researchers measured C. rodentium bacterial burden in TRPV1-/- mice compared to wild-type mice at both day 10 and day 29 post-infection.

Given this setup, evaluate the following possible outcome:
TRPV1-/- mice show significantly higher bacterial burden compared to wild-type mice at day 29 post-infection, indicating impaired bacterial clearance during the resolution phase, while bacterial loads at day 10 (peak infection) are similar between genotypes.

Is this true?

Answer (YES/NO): NO